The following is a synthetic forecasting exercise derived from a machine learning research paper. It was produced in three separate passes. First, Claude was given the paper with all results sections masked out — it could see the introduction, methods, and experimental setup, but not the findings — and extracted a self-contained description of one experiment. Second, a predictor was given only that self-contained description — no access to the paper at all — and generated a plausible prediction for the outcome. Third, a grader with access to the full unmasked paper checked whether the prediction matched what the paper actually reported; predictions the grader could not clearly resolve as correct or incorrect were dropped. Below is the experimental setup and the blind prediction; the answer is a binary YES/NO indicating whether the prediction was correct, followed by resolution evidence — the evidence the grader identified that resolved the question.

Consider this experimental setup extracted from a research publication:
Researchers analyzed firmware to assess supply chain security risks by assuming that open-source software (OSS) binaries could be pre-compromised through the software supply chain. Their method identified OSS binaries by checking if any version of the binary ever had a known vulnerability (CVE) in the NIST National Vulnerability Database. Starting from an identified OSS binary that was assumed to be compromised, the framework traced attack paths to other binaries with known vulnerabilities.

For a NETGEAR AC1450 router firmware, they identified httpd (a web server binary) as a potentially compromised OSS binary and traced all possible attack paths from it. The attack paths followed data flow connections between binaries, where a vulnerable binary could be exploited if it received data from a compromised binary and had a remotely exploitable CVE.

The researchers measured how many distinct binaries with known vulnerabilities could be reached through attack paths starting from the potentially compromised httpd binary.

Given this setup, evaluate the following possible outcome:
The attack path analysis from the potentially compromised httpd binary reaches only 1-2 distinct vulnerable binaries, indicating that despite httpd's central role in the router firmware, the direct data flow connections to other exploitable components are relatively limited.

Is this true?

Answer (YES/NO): NO